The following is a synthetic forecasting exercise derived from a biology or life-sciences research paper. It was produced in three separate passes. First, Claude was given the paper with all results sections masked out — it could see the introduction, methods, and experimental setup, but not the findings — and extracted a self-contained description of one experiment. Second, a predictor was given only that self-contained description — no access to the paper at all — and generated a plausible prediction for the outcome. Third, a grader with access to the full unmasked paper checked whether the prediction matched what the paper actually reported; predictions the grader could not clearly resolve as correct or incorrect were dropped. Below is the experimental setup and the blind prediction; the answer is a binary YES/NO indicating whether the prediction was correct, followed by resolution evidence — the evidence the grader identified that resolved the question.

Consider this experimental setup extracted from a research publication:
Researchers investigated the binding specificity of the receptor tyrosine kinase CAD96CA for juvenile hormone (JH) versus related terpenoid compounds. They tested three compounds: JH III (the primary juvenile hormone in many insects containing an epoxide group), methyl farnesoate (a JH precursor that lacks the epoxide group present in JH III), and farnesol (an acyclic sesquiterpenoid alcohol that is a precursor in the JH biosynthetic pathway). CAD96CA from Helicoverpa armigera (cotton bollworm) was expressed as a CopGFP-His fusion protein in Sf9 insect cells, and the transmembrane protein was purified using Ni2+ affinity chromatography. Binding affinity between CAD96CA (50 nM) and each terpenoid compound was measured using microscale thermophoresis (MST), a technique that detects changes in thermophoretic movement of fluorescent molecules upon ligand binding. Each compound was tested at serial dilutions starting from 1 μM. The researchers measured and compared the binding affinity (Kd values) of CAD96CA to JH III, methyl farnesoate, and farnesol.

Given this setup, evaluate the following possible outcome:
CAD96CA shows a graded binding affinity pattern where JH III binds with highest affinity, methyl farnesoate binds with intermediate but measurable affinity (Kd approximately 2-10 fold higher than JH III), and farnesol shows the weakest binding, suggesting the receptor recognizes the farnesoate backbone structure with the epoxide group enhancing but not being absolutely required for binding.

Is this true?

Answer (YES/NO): NO